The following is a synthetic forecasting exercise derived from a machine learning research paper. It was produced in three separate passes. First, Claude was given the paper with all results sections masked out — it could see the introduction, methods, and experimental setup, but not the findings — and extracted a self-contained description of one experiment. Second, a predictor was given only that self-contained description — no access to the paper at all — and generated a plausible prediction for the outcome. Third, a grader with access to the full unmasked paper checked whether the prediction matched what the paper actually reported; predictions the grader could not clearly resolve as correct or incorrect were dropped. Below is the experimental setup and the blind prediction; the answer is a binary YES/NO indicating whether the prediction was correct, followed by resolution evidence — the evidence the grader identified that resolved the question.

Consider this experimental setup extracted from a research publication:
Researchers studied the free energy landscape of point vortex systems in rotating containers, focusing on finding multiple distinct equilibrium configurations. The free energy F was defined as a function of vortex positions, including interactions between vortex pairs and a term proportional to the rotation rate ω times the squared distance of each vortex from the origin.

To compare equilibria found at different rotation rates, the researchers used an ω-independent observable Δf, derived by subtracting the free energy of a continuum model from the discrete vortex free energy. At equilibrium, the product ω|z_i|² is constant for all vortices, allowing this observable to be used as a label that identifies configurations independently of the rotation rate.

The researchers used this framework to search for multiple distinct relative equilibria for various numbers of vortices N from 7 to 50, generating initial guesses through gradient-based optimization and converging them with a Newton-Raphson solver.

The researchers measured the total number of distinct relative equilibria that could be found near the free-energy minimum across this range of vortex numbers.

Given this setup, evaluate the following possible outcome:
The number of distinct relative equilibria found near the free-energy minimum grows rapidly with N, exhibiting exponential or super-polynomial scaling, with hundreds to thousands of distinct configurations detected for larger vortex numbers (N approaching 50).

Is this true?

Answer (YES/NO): YES